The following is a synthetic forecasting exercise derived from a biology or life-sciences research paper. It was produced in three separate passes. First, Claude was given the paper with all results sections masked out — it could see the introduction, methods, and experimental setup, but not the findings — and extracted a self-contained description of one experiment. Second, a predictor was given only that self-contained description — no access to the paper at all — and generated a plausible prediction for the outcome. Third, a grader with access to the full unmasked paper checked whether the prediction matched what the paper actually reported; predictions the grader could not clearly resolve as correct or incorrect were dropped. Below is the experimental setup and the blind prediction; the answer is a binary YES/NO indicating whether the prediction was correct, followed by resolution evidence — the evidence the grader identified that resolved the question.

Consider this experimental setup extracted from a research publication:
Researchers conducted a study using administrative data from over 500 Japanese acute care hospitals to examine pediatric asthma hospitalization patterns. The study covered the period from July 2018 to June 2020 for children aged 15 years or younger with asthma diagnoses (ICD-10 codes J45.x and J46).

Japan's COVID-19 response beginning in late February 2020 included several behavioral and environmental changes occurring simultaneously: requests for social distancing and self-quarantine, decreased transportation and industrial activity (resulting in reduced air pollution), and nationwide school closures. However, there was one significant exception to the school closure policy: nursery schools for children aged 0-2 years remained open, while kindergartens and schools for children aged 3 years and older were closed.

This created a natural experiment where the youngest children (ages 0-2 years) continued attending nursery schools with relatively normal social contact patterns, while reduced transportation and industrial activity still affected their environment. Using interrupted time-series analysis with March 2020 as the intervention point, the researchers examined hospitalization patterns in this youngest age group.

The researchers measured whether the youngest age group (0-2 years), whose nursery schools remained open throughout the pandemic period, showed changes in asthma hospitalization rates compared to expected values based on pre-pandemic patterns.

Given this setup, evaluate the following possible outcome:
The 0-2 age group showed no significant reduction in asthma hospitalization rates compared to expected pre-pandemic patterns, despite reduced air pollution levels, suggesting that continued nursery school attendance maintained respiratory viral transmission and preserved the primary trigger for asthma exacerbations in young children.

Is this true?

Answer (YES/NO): NO